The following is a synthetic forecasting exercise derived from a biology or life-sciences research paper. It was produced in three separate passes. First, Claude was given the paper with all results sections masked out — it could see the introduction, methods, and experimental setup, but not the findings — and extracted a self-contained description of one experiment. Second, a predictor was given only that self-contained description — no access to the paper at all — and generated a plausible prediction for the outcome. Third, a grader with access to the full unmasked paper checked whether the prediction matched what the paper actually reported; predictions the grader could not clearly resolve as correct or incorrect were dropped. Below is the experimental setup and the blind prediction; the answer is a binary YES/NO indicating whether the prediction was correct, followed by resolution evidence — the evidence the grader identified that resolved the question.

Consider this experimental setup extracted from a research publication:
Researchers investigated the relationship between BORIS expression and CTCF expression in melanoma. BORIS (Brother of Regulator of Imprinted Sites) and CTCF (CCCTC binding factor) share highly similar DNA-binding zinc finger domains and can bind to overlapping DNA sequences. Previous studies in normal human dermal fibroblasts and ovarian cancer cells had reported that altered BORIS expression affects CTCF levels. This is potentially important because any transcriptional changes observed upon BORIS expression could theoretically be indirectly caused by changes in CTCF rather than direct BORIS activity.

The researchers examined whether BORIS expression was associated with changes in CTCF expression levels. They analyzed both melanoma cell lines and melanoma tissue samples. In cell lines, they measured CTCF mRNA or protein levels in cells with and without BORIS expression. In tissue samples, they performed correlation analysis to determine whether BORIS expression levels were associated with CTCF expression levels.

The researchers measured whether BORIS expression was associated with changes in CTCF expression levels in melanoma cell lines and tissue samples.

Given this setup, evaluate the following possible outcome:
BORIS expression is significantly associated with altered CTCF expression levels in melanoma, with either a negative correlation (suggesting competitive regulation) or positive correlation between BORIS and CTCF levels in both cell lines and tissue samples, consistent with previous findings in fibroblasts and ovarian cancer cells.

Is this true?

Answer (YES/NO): NO